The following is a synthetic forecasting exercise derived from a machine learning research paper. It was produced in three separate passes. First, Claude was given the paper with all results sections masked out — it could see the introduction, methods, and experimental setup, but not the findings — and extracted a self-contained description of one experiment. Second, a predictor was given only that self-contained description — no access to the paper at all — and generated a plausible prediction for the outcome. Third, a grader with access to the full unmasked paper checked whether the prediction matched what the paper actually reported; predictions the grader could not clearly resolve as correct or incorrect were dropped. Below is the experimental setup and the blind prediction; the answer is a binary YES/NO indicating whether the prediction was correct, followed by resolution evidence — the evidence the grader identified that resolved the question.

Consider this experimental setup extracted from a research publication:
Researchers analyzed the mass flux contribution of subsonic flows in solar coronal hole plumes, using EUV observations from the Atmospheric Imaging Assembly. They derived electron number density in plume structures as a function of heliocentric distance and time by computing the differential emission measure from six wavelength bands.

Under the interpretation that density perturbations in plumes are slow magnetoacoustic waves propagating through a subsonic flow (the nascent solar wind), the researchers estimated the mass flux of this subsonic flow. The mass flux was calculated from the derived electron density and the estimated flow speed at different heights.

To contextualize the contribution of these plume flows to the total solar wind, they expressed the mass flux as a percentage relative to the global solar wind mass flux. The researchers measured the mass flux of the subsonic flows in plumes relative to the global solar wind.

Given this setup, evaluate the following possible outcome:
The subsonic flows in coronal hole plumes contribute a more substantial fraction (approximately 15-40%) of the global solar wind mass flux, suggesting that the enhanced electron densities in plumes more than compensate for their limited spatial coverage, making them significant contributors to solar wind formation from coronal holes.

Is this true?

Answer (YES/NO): NO